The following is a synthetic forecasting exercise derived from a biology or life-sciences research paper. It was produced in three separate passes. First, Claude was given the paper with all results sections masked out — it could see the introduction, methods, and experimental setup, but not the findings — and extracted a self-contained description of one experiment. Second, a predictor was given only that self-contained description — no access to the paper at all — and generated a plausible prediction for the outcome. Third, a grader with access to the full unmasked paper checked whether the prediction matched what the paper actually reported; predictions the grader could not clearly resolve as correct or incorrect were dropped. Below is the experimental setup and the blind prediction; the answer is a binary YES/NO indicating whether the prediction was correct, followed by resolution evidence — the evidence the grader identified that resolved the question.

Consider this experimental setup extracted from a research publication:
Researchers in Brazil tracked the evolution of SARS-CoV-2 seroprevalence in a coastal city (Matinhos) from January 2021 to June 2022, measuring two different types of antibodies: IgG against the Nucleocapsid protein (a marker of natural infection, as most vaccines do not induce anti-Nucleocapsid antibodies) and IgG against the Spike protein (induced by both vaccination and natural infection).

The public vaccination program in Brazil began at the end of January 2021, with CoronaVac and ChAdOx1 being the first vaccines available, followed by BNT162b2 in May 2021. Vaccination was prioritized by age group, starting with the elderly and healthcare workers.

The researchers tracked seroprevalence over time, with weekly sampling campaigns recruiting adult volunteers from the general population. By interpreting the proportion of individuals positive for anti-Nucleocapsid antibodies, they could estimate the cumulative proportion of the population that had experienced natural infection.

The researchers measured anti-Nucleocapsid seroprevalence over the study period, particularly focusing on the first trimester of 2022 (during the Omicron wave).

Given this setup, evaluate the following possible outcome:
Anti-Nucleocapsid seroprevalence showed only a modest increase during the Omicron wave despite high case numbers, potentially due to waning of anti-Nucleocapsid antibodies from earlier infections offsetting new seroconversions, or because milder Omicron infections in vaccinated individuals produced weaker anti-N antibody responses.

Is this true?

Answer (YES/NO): NO